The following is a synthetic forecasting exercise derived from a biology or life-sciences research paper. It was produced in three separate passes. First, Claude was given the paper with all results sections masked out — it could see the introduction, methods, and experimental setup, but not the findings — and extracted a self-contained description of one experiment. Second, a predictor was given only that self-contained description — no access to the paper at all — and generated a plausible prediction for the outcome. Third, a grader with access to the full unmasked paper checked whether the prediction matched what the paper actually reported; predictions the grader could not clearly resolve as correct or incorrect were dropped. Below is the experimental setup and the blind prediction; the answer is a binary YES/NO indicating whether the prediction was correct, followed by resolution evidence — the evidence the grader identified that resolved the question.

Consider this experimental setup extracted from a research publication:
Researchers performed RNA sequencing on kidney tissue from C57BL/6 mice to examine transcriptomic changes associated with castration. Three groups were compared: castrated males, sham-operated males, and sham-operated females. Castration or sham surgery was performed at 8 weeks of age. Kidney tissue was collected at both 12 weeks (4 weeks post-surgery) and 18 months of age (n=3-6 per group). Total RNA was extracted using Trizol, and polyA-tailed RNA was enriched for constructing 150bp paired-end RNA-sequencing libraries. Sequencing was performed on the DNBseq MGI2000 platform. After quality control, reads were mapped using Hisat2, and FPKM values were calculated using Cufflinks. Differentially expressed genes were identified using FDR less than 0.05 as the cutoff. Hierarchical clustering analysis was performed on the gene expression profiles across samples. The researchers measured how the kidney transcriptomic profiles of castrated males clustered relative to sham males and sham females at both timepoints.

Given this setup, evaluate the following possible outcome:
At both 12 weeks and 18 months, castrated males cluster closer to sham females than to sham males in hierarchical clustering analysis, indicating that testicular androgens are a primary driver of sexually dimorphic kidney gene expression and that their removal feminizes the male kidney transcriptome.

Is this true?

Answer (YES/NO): YES